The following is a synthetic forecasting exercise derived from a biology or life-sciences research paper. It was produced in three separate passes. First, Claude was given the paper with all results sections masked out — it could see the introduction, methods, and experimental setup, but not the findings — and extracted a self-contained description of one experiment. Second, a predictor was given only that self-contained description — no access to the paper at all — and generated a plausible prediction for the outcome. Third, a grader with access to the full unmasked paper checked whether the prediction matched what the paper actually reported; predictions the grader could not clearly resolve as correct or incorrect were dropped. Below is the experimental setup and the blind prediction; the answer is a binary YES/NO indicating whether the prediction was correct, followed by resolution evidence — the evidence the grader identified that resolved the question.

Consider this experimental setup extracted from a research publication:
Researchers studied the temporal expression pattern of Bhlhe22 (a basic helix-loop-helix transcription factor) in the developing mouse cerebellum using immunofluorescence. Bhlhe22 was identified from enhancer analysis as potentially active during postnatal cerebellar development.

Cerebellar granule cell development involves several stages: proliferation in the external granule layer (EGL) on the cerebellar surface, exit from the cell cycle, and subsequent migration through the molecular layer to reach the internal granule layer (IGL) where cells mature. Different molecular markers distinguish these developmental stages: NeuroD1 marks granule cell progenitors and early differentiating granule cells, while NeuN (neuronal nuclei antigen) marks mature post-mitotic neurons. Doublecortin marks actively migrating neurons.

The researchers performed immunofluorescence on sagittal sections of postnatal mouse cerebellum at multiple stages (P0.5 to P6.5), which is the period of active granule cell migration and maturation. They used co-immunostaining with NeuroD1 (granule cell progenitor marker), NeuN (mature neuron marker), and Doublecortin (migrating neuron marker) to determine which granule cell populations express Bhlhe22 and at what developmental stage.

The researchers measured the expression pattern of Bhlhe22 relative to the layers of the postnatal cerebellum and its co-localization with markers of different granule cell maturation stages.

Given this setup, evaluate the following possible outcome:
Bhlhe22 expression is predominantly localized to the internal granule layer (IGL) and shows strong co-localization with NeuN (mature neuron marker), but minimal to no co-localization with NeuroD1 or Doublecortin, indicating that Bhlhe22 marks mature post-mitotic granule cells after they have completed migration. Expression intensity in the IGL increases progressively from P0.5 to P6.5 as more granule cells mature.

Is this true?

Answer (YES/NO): NO